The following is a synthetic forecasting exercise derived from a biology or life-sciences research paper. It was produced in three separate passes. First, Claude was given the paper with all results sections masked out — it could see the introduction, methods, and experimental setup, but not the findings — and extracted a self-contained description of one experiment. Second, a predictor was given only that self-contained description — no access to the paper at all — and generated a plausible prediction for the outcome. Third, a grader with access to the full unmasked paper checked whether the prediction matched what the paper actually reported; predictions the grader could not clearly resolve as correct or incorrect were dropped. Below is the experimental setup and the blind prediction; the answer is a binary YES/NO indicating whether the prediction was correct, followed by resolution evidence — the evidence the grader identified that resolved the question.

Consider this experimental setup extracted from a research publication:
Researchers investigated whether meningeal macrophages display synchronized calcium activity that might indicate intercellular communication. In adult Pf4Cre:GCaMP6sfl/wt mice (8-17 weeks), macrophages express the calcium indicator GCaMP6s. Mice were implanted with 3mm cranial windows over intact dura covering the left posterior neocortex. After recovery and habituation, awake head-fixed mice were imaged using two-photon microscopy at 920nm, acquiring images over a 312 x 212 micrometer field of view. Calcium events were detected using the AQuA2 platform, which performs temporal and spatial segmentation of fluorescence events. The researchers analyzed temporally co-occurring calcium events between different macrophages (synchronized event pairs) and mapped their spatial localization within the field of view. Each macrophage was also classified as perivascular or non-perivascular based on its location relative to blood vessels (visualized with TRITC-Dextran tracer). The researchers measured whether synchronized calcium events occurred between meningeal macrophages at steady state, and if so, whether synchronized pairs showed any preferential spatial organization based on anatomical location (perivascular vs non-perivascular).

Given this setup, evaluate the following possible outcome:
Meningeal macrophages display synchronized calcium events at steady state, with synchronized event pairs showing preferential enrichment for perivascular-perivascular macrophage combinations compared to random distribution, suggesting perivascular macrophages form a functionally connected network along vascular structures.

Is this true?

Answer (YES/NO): NO